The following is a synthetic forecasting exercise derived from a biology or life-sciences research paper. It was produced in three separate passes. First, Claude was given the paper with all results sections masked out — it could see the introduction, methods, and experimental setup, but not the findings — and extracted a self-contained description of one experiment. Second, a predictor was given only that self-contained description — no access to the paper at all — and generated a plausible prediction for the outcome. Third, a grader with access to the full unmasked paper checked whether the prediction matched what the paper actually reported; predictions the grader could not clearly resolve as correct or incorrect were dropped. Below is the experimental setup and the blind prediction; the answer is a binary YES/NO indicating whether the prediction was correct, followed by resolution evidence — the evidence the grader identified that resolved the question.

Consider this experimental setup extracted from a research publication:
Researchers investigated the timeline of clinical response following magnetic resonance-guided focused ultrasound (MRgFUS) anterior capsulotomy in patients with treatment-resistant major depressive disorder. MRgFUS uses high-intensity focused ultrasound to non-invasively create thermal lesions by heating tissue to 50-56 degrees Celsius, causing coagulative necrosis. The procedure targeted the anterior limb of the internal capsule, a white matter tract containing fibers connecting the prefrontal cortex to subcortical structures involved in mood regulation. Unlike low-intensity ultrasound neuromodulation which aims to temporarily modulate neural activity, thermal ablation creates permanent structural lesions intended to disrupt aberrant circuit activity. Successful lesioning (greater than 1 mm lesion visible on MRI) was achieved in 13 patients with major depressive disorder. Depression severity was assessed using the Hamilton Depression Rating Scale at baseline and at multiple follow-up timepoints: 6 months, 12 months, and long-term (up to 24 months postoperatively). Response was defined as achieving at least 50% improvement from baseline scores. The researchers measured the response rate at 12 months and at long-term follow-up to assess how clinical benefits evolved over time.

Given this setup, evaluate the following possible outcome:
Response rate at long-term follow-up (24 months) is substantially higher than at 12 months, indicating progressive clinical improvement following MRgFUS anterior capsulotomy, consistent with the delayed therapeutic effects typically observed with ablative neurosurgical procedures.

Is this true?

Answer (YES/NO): YES